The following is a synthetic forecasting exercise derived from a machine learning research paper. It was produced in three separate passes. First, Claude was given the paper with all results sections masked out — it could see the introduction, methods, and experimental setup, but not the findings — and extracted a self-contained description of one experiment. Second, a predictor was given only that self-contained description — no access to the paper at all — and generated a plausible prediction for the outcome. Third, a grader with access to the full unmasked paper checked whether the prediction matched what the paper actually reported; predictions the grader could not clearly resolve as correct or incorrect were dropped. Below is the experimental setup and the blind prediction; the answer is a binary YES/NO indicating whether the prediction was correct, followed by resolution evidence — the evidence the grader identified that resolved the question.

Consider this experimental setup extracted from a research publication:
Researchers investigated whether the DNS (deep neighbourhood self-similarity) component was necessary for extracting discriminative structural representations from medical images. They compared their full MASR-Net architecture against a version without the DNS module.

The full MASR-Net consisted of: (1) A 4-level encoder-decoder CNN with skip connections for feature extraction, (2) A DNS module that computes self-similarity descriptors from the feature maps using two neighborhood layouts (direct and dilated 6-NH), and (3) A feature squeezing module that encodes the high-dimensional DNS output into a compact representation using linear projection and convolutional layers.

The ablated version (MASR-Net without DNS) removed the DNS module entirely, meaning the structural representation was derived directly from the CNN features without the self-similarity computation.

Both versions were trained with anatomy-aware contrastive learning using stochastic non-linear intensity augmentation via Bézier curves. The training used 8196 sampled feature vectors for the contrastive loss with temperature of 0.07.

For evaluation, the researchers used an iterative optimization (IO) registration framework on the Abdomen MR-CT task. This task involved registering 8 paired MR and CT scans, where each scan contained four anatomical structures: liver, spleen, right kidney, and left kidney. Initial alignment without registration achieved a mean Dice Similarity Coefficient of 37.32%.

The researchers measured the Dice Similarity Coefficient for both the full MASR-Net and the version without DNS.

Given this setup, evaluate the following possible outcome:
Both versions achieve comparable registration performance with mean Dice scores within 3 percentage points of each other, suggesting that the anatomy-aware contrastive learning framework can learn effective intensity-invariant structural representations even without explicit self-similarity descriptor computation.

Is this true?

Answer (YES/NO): NO